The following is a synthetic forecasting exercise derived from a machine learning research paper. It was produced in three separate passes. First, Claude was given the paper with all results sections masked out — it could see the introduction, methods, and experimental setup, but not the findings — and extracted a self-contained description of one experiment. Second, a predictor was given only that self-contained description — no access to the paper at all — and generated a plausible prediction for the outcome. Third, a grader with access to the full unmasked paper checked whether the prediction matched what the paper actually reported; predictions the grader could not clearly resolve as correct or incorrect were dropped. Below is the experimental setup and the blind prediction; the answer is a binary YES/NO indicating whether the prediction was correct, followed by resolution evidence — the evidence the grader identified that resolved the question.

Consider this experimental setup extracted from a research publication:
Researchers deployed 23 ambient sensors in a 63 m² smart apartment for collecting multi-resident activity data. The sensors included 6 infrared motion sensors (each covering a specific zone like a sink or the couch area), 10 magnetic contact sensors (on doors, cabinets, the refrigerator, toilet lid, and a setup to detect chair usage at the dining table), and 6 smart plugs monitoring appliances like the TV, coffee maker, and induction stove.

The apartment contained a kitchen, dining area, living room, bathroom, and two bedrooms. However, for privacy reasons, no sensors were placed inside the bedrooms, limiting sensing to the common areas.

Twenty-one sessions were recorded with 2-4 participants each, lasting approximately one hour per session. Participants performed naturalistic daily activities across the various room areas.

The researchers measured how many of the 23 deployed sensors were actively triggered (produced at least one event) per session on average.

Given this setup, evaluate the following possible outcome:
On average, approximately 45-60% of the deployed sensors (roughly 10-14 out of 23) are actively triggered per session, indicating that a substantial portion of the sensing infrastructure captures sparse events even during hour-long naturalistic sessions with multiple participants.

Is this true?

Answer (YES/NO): NO